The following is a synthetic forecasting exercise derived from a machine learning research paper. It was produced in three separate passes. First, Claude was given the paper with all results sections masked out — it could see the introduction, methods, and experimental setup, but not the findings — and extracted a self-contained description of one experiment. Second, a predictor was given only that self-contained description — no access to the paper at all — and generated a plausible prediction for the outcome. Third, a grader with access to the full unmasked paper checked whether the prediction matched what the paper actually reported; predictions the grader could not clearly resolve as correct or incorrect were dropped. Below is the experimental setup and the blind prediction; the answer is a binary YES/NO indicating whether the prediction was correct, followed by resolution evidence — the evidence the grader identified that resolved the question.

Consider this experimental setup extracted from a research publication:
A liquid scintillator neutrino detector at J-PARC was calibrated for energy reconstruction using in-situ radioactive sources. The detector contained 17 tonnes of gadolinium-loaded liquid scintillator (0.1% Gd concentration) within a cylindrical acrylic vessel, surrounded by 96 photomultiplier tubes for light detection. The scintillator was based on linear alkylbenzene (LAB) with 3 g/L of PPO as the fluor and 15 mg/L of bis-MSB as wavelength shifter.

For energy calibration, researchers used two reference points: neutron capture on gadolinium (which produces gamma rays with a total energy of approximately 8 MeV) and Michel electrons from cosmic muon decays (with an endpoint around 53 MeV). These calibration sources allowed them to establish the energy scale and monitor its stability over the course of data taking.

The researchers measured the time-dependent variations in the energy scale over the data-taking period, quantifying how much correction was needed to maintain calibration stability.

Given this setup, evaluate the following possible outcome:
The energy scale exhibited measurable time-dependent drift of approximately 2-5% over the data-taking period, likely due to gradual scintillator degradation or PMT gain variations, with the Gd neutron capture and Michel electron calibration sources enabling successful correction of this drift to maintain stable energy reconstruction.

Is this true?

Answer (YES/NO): NO